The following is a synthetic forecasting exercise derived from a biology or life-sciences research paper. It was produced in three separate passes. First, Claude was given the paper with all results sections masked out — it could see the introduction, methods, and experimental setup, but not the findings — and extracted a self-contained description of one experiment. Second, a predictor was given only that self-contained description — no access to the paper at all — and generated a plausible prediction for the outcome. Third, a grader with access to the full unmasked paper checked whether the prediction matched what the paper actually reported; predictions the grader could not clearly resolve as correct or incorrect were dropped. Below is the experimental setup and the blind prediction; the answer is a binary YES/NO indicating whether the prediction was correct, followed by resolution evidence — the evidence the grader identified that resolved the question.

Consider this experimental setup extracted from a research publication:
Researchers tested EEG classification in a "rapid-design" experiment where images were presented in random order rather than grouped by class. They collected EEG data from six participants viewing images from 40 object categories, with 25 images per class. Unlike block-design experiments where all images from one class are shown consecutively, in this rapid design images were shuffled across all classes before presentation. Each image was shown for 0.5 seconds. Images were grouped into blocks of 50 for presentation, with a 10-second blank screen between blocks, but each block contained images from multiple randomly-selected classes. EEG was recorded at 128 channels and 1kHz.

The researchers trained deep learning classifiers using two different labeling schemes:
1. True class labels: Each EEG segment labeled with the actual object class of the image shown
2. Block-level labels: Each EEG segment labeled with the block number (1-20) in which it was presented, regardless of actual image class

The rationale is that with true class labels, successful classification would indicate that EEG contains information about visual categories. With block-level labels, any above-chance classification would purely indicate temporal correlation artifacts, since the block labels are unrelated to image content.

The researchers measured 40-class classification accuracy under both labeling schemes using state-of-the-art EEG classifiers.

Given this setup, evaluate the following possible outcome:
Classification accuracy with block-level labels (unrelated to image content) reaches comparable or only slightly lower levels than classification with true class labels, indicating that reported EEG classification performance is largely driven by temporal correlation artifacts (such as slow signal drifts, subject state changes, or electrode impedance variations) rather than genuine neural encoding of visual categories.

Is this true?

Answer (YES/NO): NO